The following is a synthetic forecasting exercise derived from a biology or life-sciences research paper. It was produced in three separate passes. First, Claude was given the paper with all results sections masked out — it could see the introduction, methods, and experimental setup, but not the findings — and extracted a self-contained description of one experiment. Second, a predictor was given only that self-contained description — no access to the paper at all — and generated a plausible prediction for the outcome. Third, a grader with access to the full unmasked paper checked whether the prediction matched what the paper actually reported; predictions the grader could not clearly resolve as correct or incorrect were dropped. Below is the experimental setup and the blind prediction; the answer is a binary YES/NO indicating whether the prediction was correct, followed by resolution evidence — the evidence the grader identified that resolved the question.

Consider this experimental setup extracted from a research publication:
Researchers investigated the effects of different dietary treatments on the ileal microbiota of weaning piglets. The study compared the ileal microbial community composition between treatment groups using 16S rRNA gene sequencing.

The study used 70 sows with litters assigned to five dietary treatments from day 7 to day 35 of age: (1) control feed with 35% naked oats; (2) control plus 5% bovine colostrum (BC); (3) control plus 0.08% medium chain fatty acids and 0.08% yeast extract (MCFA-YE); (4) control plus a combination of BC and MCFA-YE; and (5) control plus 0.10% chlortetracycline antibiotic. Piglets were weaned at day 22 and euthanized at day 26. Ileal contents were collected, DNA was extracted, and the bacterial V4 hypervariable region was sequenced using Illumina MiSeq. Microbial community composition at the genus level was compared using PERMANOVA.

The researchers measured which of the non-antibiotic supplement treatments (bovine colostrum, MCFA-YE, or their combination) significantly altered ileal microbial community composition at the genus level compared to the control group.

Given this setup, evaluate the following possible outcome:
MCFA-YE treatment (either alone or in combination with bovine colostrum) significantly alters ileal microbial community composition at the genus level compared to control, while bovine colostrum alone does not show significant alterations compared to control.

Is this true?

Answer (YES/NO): YES